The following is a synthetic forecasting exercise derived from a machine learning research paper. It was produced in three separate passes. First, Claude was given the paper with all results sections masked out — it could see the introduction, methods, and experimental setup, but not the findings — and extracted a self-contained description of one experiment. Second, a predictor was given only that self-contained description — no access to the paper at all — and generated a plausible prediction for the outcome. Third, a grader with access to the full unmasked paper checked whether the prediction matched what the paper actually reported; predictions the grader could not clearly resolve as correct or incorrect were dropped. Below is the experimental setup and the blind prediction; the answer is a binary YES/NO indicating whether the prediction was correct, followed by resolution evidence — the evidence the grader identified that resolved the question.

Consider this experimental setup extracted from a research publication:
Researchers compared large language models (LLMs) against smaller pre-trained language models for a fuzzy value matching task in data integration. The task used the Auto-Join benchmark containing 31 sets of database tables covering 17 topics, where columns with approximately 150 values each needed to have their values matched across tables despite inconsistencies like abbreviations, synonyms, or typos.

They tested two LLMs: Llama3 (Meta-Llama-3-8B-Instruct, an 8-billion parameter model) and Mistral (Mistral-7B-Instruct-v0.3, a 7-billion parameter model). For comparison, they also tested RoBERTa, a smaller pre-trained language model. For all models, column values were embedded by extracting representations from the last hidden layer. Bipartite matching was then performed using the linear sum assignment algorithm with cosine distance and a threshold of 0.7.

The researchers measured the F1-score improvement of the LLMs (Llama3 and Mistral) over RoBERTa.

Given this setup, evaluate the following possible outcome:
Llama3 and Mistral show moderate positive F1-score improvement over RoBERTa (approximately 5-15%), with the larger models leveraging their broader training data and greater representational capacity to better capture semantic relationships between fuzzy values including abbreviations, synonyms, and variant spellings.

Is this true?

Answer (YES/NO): YES